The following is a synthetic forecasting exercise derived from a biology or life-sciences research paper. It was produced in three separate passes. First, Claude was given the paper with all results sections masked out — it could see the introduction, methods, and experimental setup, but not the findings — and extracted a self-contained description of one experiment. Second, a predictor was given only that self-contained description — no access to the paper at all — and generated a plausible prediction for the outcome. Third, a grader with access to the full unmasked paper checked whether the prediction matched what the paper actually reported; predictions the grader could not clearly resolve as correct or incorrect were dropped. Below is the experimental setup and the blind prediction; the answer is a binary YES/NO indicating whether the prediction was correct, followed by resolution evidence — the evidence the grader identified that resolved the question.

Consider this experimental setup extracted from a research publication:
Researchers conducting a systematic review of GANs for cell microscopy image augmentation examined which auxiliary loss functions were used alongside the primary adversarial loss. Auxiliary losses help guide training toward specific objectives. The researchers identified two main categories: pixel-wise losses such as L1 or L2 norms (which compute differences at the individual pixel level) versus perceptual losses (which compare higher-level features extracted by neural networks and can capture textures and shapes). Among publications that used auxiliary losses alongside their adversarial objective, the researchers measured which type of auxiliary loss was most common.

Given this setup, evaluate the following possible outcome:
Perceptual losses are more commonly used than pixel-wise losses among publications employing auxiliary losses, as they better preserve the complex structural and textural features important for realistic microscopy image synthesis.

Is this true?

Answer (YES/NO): NO